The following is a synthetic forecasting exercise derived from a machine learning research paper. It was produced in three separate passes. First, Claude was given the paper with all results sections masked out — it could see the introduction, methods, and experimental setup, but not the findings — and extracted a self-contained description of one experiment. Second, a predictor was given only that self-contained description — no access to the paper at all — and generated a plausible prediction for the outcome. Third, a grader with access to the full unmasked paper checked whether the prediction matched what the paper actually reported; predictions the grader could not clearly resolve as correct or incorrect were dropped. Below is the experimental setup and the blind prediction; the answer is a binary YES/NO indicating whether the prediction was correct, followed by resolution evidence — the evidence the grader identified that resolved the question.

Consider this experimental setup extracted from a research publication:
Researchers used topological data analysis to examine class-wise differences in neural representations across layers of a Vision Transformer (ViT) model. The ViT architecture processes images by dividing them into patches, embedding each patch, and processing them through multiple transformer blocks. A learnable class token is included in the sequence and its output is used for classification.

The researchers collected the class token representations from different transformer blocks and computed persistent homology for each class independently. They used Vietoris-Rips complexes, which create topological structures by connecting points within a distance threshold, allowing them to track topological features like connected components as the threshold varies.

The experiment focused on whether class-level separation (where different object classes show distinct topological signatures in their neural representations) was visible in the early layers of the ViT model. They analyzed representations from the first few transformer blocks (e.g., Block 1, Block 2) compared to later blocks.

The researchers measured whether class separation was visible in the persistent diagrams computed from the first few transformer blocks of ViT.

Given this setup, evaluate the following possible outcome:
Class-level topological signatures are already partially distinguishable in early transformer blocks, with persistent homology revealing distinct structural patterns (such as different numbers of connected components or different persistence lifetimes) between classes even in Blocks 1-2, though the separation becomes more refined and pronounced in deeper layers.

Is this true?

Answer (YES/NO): NO